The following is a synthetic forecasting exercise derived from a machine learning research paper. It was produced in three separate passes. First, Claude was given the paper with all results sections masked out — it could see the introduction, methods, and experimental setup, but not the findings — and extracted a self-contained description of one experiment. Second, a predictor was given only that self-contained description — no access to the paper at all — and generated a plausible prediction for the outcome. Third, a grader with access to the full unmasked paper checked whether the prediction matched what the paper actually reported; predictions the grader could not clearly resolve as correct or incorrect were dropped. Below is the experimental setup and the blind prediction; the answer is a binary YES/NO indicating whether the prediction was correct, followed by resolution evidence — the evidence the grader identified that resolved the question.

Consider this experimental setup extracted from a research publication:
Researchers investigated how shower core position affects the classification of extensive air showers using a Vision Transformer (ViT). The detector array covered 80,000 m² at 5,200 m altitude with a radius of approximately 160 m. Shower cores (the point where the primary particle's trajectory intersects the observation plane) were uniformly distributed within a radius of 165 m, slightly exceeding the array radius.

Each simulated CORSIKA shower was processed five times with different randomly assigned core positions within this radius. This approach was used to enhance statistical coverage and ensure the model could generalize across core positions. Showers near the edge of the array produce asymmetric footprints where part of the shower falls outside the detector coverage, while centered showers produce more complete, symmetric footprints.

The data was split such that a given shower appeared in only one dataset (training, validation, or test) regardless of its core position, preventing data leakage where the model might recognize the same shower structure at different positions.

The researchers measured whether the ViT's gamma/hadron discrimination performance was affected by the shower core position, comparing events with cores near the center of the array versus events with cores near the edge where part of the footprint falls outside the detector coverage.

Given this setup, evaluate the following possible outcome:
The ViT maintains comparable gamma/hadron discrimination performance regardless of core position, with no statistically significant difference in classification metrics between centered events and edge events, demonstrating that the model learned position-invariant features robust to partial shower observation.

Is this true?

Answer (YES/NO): NO